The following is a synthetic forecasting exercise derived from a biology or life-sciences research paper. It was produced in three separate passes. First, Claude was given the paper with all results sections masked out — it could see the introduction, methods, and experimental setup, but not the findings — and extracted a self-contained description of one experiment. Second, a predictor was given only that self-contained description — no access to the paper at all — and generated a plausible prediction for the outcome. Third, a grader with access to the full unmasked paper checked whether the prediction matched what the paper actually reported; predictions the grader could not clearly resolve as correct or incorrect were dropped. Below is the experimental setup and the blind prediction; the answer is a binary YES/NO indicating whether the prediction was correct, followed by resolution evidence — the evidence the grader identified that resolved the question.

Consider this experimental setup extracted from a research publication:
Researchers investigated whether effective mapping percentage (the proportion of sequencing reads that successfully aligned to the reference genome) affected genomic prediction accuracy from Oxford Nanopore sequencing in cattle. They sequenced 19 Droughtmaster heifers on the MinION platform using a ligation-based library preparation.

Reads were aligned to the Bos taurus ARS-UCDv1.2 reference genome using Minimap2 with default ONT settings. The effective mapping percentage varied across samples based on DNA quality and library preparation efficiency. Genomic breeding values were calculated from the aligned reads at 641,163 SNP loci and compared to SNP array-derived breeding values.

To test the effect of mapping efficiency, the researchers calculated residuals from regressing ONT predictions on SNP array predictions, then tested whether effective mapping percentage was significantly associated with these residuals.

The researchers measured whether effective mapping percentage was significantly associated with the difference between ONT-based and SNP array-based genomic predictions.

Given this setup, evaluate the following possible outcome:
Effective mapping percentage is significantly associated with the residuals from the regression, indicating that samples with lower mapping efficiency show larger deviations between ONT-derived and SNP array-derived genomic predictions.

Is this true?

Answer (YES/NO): NO